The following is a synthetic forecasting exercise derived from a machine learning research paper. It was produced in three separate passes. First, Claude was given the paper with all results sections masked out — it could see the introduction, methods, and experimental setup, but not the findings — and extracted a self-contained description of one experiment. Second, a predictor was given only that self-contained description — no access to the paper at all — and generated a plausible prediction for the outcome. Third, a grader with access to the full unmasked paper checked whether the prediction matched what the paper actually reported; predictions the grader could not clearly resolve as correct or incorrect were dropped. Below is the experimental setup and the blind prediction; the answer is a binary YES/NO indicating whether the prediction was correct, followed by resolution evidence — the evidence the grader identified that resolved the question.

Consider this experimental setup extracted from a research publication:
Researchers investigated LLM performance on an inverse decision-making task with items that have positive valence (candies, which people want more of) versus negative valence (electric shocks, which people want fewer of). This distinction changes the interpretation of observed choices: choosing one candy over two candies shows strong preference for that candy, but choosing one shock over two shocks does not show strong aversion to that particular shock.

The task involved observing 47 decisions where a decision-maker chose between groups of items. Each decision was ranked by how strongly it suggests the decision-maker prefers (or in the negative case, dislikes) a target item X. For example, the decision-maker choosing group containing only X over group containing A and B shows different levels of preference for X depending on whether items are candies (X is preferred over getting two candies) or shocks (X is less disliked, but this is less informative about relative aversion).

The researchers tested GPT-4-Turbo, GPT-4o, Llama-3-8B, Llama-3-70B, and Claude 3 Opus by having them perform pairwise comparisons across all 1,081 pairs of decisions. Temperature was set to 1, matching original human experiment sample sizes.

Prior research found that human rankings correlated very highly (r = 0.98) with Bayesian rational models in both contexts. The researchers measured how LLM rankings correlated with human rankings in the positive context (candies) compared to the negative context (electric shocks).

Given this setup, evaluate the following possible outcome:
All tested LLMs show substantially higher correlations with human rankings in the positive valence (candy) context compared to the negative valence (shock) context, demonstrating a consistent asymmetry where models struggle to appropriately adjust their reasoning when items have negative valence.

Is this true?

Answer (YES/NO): YES